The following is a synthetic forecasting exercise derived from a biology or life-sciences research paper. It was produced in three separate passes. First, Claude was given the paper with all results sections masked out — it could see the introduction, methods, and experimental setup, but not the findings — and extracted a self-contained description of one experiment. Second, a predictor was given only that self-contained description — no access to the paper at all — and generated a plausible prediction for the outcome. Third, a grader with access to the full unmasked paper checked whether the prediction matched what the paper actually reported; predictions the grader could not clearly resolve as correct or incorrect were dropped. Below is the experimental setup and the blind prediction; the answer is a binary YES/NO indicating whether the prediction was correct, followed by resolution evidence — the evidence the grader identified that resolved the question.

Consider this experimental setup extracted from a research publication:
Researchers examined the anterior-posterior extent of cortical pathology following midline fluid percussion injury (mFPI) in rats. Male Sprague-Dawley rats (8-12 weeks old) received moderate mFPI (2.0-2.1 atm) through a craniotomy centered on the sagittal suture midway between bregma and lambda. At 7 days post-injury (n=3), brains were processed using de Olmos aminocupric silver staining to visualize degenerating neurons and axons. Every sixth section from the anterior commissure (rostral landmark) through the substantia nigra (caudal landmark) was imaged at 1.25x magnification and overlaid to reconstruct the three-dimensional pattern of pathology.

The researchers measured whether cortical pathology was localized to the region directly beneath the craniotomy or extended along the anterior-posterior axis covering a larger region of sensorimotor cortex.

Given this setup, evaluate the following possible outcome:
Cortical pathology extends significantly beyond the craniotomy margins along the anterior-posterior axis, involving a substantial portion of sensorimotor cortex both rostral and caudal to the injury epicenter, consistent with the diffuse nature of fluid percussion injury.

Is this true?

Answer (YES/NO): YES